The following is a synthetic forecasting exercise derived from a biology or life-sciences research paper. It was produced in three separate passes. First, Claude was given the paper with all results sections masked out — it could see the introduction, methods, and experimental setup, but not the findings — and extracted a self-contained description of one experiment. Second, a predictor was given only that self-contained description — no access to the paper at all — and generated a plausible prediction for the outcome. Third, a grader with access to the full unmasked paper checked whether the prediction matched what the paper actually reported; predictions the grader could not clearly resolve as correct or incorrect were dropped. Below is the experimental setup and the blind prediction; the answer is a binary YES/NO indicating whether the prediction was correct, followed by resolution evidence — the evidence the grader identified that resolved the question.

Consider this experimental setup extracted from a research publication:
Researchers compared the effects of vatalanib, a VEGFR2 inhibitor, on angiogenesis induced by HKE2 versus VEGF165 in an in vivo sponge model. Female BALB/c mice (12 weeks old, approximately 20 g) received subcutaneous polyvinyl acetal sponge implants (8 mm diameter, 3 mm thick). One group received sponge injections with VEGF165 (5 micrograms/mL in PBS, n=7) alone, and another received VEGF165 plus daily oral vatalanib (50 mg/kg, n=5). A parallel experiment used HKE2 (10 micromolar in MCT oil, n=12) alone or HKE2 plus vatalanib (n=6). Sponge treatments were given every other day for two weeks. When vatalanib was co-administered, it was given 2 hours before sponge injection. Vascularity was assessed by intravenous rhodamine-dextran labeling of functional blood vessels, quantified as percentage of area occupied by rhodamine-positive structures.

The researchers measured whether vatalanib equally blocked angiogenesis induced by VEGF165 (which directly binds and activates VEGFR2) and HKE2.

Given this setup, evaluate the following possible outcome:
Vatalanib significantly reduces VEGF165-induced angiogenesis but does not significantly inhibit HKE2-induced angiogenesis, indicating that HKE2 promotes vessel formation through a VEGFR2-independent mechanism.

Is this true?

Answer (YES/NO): NO